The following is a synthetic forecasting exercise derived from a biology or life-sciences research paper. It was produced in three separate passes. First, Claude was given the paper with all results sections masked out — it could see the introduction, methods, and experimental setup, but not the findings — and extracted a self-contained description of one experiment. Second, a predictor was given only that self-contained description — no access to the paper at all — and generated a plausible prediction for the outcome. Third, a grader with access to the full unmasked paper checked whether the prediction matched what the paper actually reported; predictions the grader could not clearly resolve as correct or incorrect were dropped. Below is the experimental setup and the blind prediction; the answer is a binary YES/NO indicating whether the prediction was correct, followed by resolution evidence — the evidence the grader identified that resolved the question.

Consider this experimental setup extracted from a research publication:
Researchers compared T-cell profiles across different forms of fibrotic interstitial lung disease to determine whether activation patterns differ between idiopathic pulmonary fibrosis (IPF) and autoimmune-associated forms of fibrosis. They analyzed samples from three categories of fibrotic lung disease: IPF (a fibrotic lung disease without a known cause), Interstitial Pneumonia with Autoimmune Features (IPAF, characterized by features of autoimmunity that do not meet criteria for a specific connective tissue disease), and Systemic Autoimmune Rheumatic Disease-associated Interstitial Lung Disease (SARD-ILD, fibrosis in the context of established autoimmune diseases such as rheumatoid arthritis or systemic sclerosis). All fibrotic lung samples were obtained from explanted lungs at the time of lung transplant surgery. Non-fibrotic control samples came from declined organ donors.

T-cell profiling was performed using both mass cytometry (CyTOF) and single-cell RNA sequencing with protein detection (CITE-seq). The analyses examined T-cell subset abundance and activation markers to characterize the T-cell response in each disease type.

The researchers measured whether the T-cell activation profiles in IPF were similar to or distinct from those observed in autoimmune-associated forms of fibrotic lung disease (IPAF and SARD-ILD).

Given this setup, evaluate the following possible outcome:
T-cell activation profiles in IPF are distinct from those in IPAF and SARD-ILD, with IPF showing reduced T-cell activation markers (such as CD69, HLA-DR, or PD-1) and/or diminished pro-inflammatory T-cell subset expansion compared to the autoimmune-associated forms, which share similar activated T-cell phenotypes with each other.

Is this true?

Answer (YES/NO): NO